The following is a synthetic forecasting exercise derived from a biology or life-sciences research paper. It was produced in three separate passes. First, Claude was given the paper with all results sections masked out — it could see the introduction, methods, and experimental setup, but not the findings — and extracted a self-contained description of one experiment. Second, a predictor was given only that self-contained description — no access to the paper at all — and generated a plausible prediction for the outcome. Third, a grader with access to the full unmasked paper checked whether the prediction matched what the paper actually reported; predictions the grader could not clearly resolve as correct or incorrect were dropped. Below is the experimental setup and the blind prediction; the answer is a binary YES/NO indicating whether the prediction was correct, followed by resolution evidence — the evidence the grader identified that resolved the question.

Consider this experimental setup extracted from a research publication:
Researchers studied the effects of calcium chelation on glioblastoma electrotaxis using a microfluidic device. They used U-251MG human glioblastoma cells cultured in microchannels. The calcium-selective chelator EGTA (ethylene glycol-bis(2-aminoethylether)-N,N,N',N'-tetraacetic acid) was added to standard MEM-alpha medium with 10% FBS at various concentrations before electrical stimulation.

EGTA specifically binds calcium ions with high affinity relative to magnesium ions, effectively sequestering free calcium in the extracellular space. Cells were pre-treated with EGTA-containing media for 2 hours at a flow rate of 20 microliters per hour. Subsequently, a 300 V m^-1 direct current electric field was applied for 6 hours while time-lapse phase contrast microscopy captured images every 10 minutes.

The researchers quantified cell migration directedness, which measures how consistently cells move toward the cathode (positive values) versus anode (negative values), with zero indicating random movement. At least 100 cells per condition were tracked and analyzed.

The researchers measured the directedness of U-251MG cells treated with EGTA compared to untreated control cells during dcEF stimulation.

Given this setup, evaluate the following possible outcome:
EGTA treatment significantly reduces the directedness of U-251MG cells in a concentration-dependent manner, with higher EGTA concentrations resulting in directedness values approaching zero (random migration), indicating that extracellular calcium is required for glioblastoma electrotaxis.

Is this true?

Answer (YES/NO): NO